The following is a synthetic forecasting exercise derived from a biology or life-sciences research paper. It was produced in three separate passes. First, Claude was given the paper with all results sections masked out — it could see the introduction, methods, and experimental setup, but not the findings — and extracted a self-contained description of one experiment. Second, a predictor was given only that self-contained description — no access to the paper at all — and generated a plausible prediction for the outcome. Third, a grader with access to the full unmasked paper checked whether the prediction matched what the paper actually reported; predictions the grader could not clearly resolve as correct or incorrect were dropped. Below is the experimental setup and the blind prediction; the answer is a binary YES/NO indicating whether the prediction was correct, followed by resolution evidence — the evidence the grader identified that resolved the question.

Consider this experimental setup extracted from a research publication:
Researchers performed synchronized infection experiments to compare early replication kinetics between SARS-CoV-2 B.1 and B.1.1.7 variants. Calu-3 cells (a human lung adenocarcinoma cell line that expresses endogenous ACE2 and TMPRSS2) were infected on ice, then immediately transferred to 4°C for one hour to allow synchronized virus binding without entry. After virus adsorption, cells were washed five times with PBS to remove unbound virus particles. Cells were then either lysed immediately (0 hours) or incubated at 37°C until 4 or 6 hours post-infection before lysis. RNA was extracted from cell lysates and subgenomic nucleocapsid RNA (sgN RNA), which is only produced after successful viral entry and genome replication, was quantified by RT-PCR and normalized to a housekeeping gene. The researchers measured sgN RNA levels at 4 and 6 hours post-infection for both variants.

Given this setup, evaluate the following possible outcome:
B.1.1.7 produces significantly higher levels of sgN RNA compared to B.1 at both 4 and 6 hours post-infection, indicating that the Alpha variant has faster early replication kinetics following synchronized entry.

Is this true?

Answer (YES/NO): NO